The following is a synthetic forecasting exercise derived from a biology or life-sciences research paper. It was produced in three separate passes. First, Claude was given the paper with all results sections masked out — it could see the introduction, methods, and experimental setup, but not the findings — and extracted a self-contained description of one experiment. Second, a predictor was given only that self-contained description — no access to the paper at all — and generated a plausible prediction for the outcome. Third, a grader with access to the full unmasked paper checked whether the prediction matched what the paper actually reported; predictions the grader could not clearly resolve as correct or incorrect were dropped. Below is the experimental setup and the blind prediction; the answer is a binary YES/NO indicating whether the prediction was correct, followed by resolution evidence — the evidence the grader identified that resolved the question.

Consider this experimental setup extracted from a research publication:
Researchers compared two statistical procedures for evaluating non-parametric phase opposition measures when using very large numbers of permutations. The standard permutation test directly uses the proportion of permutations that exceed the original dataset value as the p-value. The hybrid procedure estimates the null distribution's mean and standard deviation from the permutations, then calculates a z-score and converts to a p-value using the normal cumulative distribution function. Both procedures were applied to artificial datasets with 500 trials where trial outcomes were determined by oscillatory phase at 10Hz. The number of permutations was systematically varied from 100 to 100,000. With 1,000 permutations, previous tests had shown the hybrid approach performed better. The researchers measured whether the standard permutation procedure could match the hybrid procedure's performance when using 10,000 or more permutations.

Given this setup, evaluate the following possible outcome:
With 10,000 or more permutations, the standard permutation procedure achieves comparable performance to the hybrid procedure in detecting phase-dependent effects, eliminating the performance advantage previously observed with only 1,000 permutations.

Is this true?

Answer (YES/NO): YES